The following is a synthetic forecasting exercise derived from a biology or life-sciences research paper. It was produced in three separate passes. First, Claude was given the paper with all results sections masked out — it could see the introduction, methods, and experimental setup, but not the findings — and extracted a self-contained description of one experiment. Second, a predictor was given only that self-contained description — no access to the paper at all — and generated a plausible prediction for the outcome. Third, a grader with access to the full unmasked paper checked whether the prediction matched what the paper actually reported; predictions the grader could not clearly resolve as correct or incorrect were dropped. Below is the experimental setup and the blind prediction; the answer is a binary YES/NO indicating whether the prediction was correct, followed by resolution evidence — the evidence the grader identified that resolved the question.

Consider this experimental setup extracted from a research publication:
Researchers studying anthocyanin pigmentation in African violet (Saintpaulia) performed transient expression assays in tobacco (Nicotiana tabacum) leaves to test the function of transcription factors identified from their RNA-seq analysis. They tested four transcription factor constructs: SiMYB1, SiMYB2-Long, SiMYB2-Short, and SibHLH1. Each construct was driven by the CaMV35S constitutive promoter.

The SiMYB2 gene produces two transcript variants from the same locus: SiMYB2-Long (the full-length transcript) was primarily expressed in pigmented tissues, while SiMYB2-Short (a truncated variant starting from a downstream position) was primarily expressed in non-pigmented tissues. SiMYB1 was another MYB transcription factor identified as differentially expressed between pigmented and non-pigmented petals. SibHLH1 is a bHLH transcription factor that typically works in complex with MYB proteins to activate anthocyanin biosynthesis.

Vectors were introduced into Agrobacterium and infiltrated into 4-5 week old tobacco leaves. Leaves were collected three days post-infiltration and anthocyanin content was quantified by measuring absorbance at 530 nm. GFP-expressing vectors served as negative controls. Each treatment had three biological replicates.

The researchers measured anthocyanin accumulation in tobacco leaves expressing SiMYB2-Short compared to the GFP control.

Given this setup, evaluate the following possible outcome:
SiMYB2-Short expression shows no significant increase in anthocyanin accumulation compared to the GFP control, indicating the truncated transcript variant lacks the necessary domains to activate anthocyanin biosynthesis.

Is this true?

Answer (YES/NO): YES